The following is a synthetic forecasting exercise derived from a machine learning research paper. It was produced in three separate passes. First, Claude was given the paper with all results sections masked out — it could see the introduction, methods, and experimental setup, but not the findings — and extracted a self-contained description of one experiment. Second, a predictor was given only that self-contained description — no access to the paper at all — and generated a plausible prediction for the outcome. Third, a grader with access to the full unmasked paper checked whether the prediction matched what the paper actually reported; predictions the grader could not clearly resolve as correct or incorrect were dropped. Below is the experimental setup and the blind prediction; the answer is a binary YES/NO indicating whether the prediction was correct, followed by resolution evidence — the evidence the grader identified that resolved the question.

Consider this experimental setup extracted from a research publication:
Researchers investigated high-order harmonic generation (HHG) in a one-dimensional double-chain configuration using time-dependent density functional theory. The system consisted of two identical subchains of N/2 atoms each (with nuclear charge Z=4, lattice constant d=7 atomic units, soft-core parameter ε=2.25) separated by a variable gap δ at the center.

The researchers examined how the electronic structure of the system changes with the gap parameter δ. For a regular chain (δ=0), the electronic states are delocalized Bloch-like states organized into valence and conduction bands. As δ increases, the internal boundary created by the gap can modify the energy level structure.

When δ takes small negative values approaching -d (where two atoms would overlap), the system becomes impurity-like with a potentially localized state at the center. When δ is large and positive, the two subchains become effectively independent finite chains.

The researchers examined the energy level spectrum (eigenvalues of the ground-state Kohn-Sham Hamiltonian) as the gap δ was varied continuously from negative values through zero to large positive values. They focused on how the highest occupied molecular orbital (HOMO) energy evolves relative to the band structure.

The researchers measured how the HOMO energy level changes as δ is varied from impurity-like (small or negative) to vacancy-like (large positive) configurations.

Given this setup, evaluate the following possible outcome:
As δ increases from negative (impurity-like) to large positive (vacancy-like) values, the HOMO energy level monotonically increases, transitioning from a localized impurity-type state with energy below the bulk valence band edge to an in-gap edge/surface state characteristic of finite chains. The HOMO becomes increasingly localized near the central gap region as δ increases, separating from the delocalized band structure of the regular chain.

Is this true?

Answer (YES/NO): NO